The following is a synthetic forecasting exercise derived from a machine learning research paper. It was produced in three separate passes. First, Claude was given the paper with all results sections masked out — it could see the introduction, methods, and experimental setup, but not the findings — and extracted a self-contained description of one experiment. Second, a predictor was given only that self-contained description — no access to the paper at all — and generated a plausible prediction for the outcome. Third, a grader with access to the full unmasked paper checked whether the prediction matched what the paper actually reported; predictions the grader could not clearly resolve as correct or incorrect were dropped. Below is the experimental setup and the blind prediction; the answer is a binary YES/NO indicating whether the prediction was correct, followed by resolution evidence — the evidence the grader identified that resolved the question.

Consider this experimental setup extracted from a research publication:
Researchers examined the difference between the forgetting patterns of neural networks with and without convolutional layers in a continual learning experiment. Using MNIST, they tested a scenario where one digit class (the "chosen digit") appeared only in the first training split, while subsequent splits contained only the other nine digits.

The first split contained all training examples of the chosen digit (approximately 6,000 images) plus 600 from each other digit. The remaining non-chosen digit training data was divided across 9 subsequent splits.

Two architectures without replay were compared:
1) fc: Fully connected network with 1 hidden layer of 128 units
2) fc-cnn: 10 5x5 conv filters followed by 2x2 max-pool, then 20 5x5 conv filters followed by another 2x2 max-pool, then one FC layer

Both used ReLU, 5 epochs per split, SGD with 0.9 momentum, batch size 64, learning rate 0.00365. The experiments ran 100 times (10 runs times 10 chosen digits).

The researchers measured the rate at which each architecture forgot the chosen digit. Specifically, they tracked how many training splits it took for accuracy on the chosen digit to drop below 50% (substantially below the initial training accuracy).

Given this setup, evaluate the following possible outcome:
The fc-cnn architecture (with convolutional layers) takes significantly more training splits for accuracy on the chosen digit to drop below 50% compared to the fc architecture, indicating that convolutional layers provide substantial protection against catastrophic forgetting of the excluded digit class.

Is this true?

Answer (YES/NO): NO